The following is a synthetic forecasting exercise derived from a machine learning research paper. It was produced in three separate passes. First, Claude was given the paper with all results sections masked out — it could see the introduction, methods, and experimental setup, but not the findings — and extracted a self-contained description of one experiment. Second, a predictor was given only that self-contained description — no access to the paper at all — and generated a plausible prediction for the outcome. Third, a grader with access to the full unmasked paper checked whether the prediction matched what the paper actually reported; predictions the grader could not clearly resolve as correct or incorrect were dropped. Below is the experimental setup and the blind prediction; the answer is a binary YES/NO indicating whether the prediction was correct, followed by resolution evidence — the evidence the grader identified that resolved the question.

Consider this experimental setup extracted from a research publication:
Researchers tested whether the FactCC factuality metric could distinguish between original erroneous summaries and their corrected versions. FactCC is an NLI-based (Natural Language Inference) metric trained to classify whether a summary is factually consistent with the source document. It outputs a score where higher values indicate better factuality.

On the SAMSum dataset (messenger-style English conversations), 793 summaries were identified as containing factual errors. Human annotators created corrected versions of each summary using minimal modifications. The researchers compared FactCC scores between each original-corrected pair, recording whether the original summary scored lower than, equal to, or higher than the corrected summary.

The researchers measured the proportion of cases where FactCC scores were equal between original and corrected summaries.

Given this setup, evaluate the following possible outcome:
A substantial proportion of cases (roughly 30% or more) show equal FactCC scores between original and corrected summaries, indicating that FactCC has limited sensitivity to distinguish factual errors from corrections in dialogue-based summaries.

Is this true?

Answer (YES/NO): NO